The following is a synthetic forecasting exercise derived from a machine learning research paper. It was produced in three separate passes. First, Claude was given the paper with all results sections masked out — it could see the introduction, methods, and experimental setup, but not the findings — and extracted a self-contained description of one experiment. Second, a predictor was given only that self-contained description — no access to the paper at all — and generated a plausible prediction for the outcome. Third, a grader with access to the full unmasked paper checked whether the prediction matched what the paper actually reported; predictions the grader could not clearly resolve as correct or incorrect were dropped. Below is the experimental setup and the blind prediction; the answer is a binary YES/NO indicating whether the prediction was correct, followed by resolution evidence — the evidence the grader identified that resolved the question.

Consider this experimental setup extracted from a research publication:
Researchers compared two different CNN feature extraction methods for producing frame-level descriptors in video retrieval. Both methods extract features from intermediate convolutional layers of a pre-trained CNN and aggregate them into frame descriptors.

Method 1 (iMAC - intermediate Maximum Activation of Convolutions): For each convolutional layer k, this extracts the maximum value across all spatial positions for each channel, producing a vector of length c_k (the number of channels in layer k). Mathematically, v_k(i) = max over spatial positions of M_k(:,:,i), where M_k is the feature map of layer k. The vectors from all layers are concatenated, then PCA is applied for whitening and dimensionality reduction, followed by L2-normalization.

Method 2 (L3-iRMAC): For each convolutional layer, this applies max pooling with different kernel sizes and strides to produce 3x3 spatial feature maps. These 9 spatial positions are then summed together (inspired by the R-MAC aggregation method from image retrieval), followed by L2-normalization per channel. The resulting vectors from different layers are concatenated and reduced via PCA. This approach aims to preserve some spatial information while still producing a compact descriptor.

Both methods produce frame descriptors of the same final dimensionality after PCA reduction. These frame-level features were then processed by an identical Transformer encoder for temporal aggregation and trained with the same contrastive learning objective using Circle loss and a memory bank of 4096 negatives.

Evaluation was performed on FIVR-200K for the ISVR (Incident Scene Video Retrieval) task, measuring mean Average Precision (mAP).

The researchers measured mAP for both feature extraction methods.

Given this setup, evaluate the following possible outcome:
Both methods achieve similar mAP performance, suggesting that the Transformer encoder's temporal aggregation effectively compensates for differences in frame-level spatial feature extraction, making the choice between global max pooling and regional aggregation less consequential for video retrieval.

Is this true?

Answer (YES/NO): NO